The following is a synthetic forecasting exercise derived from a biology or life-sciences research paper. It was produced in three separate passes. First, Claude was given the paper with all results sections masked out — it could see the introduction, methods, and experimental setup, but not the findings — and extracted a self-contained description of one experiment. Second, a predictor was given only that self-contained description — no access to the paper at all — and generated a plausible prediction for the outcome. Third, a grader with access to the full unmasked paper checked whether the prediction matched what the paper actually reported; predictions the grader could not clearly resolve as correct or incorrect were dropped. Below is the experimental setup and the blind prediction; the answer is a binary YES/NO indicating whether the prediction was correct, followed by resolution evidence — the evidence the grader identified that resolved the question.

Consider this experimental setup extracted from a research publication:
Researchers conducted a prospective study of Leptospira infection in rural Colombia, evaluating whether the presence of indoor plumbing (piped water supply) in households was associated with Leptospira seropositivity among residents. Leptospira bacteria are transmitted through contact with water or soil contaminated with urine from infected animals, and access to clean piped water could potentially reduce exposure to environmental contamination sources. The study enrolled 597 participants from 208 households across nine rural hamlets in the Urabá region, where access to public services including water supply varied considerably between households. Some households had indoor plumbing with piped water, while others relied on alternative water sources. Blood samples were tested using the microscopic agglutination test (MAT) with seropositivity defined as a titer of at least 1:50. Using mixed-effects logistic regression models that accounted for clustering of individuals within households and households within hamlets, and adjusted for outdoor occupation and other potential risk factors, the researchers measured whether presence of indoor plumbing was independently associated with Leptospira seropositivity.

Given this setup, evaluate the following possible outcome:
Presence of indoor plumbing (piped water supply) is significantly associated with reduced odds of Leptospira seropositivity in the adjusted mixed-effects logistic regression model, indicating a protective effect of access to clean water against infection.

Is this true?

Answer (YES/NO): NO